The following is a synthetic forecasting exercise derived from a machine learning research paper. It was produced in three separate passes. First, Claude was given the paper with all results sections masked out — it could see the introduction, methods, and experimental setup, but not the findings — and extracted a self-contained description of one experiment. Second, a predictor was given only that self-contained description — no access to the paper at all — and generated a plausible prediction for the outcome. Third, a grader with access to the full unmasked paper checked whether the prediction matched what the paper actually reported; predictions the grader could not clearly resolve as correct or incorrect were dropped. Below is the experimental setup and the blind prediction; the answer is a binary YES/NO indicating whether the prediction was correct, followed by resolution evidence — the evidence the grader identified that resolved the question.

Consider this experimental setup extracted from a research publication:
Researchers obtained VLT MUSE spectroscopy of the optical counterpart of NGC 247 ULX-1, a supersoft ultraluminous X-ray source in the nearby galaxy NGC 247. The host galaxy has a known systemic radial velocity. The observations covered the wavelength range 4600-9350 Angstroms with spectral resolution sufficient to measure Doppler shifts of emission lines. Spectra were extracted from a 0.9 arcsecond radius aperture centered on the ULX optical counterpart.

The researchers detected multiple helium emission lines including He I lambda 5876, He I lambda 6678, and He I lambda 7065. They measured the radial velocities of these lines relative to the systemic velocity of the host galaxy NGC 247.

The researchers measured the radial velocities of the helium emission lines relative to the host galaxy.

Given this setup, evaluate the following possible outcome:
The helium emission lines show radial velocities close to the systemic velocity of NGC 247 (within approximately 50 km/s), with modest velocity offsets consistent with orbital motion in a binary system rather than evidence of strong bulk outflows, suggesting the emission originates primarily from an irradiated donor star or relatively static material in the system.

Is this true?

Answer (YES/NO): NO